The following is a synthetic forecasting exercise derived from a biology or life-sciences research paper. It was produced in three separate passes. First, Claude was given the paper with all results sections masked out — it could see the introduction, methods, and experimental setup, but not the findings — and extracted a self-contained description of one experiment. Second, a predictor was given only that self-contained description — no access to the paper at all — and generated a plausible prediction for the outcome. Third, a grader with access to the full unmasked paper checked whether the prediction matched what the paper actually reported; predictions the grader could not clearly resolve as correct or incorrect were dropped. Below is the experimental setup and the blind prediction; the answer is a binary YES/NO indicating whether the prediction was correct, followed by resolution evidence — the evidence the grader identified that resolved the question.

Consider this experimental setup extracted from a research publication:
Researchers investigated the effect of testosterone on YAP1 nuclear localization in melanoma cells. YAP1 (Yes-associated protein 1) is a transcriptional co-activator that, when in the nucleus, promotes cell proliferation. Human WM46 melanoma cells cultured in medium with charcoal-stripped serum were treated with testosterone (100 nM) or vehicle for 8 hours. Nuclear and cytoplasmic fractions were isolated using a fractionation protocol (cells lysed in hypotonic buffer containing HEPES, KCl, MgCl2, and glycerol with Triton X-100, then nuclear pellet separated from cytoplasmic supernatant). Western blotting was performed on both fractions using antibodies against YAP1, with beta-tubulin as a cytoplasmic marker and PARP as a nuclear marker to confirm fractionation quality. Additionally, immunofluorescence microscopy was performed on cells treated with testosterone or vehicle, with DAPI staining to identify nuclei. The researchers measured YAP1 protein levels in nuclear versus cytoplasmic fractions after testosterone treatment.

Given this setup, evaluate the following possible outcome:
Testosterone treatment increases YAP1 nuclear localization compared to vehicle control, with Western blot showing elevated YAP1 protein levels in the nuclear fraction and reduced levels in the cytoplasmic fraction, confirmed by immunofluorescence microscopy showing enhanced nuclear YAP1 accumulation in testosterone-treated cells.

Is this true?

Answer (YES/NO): YES